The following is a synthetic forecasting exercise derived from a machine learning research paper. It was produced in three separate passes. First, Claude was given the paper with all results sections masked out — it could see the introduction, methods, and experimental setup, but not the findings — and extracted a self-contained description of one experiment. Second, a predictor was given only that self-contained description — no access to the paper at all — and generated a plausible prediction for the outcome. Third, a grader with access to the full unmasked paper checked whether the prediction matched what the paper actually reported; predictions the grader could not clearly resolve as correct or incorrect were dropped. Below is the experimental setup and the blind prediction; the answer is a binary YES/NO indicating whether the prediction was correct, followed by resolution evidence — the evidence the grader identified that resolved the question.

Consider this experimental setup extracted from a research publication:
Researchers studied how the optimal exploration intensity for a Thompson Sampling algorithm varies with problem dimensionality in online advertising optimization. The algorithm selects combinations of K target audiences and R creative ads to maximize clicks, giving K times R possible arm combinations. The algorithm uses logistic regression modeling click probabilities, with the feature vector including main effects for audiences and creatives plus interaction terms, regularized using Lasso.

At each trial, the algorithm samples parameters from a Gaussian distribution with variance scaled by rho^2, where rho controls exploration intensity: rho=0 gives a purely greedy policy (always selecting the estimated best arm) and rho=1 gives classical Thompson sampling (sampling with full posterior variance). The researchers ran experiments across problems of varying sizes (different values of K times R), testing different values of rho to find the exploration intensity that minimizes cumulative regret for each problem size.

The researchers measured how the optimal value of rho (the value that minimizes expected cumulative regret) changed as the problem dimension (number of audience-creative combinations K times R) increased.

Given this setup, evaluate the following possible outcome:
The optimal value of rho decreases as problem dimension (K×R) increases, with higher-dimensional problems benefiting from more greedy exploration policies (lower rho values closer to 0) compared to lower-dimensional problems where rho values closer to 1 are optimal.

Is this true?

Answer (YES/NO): YES